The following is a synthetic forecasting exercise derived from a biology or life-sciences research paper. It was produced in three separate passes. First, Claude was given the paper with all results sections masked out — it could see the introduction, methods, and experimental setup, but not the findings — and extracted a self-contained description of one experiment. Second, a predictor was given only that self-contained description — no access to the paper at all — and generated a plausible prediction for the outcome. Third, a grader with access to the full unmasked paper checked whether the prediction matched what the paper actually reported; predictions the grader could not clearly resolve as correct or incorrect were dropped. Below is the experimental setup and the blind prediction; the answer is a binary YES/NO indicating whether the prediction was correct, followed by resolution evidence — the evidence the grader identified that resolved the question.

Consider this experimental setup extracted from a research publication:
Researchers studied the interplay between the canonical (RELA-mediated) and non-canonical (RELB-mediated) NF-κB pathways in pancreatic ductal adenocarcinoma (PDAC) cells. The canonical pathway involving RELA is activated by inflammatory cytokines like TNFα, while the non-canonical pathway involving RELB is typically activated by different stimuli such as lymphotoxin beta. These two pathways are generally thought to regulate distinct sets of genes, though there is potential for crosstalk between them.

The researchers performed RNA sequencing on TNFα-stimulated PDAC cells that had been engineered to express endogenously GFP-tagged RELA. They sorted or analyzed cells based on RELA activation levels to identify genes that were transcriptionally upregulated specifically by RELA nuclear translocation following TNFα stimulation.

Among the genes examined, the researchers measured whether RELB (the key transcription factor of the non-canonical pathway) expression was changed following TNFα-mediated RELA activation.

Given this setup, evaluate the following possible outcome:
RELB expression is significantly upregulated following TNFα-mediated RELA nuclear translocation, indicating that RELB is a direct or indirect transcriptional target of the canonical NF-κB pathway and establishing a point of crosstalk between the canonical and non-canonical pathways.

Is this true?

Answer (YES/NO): YES